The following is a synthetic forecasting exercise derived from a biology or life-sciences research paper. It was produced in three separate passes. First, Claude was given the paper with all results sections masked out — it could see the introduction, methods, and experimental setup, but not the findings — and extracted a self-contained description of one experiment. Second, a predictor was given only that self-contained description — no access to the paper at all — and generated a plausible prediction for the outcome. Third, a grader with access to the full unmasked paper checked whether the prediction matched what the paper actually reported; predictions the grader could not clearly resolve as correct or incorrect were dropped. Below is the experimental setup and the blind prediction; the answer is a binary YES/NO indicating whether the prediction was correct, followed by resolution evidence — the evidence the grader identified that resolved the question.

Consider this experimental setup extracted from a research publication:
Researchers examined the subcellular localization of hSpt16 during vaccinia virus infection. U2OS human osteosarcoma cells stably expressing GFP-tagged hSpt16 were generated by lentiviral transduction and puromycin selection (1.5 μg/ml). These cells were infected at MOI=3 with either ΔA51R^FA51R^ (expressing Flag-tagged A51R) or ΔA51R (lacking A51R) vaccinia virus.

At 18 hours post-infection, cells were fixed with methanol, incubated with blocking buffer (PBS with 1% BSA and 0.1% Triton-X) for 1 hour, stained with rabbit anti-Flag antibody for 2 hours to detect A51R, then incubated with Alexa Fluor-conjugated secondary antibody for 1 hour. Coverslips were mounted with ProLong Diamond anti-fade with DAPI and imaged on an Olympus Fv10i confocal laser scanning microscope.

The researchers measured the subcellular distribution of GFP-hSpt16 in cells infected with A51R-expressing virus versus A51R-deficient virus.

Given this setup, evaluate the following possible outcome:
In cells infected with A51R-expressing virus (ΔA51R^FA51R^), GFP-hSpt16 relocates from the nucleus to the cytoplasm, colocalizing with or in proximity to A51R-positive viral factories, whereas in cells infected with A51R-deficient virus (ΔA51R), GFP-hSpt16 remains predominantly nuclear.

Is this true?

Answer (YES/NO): NO